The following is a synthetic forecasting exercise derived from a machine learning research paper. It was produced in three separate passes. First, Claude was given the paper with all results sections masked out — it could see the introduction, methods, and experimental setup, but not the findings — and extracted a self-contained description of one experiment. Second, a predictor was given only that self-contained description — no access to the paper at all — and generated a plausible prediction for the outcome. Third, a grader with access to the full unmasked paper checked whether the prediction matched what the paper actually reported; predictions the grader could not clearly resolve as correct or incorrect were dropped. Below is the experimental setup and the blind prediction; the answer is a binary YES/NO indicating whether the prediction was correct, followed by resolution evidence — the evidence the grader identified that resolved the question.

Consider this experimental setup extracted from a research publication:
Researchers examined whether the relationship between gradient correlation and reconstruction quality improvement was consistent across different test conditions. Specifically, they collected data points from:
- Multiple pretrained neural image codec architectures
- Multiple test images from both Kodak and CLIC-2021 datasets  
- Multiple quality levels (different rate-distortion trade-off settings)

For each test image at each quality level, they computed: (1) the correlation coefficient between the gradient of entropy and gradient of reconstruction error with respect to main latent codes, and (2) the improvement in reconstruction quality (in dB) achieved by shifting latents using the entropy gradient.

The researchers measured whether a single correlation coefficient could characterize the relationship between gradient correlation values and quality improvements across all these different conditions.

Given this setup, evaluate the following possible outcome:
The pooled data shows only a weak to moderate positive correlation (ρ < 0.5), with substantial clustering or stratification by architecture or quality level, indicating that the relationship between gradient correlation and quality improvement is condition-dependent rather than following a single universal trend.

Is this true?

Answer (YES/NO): NO